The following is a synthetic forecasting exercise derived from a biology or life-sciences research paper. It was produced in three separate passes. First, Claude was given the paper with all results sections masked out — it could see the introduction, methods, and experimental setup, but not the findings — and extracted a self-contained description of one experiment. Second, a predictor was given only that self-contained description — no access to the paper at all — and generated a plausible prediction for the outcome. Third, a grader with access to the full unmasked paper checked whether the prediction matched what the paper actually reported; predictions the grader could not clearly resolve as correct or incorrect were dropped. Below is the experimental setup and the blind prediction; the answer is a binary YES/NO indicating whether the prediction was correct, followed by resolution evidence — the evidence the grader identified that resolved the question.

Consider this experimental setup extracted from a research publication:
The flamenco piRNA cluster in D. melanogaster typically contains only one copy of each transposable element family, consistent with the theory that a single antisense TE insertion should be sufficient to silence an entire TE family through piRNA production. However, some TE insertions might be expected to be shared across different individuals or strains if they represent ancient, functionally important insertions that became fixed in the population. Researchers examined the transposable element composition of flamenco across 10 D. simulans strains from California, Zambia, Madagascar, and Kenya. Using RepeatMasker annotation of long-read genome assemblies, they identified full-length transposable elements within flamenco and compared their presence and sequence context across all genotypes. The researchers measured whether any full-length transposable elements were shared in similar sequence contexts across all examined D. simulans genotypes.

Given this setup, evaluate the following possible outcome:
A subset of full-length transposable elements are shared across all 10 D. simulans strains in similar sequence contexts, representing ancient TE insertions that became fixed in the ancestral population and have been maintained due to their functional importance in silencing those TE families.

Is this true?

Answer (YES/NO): NO